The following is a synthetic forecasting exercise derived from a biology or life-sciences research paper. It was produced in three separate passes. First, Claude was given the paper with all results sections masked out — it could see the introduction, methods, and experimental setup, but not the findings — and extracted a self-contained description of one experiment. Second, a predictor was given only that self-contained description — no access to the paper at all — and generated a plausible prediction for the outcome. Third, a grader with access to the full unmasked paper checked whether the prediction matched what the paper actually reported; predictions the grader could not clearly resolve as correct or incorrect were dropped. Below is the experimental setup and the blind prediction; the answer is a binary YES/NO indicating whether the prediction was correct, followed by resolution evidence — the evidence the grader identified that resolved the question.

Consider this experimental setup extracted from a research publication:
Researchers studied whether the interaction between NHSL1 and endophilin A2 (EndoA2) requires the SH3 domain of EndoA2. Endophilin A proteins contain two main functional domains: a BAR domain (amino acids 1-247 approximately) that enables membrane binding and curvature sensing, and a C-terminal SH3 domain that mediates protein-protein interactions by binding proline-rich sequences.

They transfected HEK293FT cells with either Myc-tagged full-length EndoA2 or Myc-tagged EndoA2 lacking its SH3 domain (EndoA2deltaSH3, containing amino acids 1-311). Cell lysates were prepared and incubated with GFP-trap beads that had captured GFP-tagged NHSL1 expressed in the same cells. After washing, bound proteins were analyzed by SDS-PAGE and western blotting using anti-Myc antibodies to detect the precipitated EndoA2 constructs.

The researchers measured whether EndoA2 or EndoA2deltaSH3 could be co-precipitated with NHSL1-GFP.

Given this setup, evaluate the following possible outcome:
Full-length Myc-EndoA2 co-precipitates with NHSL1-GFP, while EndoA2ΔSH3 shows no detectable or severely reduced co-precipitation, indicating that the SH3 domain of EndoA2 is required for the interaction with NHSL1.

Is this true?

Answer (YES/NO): YES